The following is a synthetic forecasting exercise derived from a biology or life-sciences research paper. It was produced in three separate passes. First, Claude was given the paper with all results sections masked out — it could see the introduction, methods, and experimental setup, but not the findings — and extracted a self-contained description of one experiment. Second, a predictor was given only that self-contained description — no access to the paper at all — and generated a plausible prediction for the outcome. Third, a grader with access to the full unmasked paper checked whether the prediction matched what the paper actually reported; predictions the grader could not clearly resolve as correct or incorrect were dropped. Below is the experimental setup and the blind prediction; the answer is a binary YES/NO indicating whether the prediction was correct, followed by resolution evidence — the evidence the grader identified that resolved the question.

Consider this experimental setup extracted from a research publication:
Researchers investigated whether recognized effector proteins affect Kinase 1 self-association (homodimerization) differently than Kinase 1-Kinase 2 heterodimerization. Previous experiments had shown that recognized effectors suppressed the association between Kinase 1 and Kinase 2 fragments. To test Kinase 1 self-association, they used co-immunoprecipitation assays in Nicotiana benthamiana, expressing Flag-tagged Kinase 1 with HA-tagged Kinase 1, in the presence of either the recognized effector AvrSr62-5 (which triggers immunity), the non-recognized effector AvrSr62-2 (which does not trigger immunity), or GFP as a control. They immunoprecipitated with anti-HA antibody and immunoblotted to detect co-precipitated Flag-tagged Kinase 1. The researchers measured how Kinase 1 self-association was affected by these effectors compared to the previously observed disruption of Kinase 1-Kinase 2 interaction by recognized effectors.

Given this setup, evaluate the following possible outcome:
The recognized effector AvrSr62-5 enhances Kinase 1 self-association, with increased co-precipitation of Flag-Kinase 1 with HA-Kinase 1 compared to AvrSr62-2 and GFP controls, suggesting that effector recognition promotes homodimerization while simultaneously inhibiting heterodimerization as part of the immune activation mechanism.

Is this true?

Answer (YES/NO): YES